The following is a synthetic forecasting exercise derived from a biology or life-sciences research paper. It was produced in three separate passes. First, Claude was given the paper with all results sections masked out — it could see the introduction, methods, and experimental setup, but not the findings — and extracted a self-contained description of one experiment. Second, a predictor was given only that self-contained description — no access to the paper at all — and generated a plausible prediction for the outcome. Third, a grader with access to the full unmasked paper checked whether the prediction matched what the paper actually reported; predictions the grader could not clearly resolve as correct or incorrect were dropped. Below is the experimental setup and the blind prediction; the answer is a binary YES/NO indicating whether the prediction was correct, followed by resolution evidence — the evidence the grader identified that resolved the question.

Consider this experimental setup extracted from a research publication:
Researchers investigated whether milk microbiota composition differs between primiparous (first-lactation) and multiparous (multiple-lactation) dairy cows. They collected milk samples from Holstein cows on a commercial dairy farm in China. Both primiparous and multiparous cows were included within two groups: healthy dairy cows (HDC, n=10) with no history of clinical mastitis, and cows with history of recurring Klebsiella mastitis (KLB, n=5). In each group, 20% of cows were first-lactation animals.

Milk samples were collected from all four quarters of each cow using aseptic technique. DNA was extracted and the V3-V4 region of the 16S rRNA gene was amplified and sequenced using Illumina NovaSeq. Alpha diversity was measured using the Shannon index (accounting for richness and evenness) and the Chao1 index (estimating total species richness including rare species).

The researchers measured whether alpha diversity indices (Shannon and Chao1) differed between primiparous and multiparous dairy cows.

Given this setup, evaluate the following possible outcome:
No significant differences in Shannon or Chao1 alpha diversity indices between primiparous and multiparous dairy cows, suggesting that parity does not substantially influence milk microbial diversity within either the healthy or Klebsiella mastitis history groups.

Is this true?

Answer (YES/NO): NO